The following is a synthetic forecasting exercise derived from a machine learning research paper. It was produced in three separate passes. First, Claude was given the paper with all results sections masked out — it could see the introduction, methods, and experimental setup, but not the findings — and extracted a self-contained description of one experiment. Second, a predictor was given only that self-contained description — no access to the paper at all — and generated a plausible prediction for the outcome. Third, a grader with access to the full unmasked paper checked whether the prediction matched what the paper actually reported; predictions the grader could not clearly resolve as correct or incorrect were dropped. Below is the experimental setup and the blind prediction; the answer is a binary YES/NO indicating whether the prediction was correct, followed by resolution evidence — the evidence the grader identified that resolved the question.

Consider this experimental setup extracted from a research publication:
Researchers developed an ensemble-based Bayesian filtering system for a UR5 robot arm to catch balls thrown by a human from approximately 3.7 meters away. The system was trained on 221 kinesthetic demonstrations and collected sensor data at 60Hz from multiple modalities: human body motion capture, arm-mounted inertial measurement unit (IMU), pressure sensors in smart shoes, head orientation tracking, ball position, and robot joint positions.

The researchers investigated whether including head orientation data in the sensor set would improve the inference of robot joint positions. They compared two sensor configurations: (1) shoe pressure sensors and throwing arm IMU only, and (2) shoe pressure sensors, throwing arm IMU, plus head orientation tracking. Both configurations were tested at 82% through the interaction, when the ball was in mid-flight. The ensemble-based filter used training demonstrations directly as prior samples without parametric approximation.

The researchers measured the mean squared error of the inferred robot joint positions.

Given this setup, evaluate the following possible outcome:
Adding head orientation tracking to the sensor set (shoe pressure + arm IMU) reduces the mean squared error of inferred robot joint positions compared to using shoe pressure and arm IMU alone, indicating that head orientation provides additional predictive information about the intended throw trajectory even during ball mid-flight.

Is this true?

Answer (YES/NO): YES